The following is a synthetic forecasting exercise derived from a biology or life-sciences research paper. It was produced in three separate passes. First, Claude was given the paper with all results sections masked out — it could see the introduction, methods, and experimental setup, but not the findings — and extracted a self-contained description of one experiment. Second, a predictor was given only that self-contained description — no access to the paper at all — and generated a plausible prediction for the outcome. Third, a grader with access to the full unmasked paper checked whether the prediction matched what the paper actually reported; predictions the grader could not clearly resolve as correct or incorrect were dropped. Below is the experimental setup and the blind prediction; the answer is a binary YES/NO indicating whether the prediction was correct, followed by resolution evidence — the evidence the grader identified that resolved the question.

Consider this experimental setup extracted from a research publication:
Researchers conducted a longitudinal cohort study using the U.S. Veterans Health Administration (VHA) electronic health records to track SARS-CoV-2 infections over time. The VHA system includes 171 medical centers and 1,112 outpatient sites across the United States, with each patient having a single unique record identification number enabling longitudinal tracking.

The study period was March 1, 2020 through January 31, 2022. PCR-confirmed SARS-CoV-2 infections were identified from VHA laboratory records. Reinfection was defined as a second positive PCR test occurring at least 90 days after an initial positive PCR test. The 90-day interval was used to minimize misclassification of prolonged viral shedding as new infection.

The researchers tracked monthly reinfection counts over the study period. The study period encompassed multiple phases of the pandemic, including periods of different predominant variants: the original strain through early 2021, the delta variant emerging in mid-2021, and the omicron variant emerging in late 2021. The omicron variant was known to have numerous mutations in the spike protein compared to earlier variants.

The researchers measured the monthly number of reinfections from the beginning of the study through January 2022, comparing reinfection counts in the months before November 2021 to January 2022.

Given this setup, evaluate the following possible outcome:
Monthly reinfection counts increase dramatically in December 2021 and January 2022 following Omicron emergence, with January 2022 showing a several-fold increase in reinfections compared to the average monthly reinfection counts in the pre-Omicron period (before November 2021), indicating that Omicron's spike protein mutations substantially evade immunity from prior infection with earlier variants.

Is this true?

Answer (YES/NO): YES